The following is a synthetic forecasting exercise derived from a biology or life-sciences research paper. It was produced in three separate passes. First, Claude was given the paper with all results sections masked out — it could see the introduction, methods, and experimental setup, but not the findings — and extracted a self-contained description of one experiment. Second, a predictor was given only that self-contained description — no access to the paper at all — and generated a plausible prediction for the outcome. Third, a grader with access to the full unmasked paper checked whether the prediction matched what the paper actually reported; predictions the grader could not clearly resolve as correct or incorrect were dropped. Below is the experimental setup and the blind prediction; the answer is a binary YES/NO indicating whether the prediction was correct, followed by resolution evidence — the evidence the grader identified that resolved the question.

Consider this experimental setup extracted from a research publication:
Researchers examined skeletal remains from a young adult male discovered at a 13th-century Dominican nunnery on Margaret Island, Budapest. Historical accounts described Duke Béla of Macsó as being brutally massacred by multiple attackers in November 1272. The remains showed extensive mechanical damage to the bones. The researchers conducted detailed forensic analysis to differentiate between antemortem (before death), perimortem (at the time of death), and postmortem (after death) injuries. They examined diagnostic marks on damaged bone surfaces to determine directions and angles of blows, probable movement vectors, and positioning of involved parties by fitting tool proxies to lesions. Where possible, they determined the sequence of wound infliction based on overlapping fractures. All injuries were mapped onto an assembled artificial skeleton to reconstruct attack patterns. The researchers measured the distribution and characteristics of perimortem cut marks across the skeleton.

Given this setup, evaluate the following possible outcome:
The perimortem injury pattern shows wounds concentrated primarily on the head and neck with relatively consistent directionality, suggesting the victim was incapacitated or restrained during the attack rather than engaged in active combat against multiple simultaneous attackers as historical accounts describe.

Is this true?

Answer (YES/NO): NO